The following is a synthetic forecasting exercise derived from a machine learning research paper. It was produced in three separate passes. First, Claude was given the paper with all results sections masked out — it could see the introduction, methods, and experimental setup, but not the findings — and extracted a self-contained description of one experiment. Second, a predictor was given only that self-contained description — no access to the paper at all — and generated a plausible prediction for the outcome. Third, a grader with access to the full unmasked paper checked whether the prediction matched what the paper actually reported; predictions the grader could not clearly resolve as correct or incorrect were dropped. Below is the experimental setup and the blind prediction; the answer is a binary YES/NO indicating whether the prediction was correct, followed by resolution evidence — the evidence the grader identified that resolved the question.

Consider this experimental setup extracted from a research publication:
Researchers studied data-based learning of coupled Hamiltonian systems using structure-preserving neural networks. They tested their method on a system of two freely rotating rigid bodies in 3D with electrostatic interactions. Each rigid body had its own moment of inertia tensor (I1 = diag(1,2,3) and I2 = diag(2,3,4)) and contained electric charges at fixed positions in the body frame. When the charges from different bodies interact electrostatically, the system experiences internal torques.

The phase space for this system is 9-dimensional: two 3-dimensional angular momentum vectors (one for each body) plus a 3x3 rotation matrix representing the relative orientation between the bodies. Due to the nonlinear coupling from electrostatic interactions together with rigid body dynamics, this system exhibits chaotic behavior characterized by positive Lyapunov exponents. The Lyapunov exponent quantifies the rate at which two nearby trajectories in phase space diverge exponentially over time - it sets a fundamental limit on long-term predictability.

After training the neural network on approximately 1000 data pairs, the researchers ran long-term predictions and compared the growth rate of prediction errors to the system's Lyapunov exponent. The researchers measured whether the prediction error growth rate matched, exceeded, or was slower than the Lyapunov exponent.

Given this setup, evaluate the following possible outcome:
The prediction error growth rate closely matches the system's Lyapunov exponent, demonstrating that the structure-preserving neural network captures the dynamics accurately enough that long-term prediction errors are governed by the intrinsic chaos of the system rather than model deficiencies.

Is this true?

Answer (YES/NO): YES